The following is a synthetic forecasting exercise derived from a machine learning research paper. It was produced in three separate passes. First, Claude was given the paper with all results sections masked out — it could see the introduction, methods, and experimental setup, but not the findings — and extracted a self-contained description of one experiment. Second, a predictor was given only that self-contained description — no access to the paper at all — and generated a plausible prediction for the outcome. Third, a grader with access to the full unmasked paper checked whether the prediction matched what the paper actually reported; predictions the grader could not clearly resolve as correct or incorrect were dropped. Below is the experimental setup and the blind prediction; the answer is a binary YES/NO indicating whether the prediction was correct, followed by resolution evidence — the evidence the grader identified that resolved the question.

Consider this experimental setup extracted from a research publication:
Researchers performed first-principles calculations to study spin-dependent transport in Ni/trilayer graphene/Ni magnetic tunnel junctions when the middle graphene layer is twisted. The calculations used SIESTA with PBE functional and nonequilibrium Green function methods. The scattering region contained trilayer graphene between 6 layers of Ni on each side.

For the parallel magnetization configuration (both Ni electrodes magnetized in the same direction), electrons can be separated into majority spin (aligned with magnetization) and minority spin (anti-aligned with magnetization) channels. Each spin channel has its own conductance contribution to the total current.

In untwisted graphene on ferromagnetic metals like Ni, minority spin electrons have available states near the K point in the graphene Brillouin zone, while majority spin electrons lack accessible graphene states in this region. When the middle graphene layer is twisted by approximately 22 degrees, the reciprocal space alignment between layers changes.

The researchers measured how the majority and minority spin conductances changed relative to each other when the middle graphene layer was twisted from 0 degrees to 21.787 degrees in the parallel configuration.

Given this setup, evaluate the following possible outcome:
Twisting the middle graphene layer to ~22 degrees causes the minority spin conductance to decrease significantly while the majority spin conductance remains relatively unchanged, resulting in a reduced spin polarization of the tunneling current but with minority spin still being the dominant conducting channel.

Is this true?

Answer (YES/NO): NO